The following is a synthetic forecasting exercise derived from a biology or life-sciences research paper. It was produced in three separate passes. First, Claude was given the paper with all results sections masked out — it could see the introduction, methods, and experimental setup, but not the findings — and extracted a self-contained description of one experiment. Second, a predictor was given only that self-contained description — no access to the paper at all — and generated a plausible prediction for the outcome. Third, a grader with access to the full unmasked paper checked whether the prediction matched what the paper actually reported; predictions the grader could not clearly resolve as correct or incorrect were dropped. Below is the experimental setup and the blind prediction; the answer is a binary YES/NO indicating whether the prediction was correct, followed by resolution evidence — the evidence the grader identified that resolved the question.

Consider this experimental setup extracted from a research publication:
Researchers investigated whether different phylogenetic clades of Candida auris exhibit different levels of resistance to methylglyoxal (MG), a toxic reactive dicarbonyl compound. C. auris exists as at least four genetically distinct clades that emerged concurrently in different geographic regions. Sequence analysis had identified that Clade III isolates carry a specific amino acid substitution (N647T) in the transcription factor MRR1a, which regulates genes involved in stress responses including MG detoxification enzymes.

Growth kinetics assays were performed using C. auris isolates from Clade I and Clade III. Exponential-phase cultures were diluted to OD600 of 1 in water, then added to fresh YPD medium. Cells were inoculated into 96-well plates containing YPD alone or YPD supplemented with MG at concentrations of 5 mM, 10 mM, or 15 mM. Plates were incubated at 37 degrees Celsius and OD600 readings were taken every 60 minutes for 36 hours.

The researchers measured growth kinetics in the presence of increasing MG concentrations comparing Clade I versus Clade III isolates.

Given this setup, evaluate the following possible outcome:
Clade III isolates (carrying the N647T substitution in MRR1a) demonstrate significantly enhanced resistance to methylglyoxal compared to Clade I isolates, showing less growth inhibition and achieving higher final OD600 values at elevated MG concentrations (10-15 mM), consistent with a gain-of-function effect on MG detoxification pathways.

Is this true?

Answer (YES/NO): YES